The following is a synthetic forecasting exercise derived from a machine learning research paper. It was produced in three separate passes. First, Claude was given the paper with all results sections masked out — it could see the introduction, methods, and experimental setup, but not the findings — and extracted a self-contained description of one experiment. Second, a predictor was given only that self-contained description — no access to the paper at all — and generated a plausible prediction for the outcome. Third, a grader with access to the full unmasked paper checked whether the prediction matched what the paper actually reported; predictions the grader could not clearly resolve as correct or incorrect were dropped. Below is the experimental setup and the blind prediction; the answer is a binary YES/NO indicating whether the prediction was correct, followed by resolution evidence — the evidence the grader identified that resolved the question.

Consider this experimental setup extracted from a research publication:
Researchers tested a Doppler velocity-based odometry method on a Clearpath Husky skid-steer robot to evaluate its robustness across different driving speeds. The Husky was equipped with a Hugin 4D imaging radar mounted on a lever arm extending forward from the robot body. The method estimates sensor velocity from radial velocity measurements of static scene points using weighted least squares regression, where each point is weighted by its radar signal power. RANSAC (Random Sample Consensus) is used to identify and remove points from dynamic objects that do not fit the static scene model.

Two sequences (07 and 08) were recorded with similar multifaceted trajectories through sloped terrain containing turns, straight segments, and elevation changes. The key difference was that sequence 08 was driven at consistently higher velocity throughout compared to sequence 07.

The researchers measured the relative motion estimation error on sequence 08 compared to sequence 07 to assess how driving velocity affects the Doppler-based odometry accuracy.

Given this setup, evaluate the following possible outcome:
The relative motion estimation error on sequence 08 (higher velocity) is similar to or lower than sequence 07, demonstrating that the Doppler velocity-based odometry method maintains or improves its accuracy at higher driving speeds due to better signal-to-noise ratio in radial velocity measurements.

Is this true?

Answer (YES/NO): NO